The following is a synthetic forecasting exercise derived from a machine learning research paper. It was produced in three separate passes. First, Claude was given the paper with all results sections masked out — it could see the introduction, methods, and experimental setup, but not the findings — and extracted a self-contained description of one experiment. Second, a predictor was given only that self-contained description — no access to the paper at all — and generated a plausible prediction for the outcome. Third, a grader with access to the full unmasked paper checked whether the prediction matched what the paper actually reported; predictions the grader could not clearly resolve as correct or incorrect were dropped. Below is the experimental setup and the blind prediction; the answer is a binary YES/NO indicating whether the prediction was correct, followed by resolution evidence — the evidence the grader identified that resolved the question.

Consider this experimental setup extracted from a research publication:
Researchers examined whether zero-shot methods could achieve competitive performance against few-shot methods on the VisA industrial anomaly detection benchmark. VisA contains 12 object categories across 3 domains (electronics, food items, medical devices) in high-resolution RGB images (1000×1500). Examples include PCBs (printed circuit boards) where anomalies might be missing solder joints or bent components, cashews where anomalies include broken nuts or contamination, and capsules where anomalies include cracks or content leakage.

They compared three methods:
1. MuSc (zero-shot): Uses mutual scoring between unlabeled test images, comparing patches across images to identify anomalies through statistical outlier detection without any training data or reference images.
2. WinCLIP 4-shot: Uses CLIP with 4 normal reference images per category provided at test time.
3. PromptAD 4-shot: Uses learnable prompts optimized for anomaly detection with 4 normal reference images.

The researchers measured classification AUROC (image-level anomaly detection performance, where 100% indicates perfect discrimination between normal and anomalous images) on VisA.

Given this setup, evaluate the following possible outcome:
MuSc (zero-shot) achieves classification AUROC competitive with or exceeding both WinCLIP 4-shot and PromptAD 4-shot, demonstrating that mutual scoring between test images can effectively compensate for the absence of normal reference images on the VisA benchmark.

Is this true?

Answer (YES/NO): YES